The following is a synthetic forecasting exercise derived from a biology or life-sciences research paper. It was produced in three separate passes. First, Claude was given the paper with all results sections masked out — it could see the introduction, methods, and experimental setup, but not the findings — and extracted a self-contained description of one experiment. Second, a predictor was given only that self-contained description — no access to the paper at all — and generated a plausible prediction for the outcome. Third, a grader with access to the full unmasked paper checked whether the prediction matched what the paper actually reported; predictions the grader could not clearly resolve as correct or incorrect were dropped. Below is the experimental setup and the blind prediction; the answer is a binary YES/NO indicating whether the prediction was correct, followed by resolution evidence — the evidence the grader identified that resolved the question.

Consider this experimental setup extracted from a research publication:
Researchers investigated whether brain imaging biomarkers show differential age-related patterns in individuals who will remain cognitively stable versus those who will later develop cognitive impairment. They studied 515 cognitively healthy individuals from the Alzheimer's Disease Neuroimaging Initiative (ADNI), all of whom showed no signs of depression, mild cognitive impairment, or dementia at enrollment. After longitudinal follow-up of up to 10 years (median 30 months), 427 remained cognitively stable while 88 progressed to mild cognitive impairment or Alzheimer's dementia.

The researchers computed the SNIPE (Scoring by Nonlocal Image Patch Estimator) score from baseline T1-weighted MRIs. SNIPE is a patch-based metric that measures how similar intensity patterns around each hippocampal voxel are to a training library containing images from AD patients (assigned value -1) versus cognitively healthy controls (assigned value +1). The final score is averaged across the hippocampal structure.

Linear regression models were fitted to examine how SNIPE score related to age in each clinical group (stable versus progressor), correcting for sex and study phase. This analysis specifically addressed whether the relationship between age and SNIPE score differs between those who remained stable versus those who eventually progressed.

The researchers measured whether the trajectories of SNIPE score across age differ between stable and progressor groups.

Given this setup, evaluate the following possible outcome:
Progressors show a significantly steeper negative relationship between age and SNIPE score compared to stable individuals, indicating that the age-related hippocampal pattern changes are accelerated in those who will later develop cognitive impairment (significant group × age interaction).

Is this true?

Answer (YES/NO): NO